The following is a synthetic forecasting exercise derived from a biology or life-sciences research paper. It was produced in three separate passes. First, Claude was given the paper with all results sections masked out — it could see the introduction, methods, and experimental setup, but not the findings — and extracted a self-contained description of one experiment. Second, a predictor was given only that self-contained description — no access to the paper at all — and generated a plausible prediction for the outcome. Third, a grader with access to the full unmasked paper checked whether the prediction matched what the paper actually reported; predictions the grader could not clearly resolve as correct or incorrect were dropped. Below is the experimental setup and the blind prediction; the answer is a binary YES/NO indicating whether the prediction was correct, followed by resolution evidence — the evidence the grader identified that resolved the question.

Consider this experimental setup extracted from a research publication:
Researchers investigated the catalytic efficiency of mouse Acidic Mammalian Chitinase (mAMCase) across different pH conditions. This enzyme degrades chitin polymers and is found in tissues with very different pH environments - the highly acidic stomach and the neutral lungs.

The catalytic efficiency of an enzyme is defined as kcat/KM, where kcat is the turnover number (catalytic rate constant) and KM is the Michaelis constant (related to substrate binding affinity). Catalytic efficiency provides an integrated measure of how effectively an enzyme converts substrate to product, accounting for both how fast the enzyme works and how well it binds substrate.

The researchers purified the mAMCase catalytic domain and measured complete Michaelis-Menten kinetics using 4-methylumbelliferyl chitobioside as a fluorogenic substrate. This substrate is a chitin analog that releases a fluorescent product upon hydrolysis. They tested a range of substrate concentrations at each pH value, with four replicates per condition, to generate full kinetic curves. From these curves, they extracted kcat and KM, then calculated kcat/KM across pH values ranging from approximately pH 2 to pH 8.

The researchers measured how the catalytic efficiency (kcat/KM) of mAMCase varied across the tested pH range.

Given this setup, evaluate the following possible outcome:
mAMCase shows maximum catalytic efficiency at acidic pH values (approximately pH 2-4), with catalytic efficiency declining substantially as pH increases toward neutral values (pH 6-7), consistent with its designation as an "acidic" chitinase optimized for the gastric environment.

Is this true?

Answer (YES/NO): NO